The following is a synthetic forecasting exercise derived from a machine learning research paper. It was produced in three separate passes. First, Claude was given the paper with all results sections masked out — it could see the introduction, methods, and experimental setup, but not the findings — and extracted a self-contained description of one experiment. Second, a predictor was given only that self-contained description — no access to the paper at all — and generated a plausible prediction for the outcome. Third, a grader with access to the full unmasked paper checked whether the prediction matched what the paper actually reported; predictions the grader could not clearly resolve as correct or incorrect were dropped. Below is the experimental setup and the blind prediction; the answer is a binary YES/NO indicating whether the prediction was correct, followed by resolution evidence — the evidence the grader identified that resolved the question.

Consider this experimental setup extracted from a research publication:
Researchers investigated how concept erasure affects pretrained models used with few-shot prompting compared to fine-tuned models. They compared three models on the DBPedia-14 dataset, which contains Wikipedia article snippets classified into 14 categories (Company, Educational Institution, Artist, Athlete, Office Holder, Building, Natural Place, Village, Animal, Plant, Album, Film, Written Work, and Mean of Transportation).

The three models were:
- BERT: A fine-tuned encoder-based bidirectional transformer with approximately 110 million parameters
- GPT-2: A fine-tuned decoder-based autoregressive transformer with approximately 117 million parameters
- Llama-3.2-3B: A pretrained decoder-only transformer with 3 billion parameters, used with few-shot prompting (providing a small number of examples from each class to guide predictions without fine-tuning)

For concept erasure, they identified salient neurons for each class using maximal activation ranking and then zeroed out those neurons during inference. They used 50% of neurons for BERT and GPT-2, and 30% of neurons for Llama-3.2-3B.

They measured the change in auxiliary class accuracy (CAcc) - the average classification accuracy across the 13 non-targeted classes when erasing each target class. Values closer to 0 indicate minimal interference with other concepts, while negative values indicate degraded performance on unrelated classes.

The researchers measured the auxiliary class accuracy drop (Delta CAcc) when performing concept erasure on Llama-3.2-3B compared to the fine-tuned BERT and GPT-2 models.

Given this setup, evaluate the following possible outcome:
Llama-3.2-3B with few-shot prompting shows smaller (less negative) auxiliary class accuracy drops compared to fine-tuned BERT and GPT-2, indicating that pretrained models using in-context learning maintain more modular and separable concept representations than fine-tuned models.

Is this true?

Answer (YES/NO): NO